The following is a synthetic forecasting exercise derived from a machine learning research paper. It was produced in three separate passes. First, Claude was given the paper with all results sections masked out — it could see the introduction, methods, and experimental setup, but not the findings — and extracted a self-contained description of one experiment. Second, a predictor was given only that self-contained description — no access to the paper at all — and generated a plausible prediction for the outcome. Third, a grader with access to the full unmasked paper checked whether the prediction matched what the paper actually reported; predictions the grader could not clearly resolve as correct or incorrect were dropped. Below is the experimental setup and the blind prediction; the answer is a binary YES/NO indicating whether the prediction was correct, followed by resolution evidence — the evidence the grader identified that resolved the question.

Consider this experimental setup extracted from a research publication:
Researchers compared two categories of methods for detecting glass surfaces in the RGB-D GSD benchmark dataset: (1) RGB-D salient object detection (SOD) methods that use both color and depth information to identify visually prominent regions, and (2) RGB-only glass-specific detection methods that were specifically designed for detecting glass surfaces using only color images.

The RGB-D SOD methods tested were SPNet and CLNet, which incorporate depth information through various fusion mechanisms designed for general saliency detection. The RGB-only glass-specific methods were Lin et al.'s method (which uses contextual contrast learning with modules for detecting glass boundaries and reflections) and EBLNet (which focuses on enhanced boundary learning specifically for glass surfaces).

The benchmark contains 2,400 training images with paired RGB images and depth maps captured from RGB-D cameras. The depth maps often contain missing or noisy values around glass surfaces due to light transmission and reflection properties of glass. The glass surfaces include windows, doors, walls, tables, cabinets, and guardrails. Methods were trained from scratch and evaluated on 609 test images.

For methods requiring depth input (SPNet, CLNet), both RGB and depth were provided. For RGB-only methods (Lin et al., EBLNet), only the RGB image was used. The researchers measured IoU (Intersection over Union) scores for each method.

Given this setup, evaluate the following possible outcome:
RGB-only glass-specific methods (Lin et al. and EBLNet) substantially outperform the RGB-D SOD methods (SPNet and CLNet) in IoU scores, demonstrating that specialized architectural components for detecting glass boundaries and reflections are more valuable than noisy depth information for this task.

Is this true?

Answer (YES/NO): NO